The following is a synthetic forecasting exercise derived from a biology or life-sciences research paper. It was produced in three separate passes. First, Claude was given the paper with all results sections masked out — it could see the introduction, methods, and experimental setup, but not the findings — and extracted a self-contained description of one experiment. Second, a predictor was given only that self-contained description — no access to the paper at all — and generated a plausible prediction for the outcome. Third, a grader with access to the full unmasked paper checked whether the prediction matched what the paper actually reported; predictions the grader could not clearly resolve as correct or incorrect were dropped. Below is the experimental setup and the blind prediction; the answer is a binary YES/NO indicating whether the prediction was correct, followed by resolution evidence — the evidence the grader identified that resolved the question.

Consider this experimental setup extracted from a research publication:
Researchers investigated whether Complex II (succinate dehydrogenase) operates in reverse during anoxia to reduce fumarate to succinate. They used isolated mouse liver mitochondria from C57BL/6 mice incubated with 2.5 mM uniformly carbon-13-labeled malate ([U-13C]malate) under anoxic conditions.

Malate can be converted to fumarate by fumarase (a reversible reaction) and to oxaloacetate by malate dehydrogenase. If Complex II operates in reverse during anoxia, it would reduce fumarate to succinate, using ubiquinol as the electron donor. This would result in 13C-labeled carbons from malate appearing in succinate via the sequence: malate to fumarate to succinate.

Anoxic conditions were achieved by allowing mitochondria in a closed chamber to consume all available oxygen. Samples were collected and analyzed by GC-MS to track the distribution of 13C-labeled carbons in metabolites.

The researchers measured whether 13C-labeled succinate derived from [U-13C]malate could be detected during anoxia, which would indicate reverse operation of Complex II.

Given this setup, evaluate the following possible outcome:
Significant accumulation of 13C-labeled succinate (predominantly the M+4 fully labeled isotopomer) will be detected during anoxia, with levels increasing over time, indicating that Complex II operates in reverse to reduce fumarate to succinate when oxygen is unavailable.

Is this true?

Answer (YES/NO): NO